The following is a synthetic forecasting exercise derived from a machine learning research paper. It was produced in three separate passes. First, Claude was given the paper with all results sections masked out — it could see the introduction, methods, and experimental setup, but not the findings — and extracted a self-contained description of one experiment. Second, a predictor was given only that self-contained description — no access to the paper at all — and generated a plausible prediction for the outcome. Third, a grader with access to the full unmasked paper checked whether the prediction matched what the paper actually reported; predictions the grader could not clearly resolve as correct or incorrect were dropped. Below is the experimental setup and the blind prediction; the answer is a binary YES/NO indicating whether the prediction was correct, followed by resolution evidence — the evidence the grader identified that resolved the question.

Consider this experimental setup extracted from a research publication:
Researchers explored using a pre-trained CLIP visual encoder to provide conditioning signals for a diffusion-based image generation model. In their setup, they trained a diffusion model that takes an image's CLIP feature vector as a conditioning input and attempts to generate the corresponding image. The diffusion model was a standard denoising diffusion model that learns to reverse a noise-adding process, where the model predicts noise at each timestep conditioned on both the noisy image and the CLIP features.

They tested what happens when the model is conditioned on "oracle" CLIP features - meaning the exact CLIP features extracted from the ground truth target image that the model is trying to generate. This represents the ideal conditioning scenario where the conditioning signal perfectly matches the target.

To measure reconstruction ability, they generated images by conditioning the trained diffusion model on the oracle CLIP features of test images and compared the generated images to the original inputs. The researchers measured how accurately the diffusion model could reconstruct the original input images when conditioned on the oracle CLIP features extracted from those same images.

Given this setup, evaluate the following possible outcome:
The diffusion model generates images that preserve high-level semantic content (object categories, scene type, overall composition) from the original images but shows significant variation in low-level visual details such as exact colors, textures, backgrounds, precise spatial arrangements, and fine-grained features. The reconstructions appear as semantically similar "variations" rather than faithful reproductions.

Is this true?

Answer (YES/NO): NO